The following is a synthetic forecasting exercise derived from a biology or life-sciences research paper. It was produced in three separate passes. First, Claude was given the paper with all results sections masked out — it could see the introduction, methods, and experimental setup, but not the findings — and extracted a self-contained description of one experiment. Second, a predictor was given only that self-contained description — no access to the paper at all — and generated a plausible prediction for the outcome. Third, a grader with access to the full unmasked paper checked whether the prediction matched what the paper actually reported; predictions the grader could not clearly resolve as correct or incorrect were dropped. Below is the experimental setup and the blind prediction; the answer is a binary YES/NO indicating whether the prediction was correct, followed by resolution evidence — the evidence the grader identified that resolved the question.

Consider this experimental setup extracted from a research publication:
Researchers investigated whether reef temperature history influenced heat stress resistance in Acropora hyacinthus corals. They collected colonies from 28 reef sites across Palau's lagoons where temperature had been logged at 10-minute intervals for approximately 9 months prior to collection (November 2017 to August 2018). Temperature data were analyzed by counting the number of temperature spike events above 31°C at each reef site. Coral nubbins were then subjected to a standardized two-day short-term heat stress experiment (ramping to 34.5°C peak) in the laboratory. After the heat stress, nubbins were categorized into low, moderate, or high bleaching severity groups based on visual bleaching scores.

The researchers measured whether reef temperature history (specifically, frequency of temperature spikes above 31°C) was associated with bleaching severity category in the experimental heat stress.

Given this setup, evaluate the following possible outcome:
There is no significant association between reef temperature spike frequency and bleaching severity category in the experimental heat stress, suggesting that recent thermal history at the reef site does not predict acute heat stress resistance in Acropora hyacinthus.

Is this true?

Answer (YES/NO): NO